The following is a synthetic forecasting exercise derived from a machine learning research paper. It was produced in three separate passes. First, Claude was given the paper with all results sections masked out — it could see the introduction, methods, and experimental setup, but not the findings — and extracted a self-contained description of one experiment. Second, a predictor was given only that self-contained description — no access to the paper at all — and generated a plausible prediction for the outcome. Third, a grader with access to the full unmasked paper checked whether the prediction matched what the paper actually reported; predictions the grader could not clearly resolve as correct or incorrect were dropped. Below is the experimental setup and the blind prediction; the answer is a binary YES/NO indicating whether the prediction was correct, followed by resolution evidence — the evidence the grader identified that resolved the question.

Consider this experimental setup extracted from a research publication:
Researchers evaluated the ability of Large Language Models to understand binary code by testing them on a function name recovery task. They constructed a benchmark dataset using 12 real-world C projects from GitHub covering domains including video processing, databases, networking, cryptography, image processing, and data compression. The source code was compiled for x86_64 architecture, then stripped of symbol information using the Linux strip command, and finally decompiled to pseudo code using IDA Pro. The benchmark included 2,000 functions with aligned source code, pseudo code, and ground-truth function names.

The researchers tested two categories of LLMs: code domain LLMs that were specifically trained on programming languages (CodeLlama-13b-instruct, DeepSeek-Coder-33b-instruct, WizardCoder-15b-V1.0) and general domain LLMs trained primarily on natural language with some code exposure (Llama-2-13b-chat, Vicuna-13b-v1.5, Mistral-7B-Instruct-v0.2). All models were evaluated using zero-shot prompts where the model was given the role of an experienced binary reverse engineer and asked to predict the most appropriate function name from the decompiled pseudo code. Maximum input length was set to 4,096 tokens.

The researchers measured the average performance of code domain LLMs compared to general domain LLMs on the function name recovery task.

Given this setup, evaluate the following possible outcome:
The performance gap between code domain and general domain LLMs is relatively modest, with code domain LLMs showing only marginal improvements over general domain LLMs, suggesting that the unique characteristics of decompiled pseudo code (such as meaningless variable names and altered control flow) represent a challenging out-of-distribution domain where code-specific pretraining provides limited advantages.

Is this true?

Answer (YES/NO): YES